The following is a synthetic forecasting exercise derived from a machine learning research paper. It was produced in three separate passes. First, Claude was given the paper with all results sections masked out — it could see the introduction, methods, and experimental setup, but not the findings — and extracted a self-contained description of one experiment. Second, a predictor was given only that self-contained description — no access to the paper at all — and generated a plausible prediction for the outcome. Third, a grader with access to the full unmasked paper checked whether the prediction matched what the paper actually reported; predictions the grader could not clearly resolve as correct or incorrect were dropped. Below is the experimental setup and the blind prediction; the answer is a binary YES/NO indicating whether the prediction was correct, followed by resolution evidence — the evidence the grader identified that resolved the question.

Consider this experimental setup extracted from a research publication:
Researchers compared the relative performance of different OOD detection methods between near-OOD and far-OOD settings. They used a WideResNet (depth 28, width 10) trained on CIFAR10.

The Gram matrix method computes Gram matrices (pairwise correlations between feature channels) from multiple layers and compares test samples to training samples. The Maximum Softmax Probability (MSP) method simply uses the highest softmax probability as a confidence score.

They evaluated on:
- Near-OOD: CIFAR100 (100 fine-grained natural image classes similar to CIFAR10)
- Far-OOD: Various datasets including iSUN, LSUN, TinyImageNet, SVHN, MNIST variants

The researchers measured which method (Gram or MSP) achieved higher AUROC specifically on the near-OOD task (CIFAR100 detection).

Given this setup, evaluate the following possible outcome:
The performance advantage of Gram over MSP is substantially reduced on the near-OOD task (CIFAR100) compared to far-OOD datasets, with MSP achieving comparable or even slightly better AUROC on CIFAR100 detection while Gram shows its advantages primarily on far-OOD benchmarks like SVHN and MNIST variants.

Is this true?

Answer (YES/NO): NO